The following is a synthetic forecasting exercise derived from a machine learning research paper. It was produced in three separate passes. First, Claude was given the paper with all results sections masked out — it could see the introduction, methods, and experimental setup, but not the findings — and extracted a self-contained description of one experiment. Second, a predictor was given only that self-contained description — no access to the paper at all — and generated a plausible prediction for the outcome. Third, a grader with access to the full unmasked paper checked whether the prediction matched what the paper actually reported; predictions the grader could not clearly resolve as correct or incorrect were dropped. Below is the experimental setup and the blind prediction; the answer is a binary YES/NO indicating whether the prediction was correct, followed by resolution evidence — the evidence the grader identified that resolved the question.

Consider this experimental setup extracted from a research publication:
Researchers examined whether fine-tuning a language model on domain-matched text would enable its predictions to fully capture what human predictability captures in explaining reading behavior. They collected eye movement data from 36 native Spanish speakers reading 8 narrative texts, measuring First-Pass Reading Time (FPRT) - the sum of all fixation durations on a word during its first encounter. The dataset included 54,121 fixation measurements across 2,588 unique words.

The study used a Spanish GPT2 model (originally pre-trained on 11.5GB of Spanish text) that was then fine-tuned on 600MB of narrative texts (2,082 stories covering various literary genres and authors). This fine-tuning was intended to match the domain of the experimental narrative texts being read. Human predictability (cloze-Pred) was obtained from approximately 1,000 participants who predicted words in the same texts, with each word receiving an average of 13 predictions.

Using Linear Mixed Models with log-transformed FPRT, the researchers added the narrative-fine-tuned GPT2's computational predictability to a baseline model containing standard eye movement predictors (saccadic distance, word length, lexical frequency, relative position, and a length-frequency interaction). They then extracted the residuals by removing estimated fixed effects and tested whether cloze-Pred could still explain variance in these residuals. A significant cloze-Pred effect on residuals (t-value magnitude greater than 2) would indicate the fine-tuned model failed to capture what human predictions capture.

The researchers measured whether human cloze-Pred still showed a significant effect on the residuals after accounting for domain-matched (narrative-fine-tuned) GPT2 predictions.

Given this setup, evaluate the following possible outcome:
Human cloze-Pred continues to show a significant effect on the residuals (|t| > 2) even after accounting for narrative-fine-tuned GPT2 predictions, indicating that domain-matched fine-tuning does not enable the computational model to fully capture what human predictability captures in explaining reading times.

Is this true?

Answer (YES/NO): YES